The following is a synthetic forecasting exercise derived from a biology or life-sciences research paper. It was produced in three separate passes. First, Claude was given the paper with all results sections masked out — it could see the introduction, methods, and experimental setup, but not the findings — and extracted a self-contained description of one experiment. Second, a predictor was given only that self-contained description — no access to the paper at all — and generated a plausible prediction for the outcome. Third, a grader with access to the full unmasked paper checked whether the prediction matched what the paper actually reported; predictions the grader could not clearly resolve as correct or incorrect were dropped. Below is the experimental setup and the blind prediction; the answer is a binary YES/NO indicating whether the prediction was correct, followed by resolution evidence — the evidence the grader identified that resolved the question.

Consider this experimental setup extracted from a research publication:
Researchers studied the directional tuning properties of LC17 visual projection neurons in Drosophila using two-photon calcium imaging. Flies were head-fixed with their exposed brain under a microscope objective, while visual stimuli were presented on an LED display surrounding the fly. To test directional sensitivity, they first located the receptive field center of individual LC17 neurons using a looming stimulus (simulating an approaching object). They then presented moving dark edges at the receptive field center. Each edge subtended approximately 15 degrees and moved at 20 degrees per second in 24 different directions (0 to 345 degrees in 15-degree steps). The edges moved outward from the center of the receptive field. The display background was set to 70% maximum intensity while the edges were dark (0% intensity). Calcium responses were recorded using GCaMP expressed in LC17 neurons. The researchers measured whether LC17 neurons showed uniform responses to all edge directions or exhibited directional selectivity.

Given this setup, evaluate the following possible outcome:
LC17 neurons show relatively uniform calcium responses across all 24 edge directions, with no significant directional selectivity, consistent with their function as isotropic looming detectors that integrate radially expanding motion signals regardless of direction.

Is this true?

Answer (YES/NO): NO